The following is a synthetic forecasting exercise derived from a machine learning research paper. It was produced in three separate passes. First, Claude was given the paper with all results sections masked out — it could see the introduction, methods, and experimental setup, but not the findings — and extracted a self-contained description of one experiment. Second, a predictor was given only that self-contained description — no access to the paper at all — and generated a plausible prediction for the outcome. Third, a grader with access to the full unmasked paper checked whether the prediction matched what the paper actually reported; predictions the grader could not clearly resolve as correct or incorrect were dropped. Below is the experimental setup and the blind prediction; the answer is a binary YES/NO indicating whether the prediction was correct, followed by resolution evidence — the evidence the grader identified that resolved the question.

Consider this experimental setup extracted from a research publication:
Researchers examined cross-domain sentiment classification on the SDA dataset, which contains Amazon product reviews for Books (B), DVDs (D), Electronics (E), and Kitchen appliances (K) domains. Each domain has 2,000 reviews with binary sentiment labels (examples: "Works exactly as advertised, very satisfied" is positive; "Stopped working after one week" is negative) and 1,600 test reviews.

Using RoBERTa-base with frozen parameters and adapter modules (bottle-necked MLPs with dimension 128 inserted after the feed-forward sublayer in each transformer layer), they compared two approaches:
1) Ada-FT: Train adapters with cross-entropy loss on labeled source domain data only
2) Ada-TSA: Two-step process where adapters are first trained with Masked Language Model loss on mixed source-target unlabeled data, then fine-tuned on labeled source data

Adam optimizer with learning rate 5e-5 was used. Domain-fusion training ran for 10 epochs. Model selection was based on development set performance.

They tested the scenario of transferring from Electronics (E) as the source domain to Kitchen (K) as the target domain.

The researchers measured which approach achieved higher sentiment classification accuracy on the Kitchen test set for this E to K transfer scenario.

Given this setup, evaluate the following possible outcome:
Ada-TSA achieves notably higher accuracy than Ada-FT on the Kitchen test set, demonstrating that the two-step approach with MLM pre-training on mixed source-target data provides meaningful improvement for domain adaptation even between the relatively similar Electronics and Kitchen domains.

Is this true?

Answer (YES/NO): NO